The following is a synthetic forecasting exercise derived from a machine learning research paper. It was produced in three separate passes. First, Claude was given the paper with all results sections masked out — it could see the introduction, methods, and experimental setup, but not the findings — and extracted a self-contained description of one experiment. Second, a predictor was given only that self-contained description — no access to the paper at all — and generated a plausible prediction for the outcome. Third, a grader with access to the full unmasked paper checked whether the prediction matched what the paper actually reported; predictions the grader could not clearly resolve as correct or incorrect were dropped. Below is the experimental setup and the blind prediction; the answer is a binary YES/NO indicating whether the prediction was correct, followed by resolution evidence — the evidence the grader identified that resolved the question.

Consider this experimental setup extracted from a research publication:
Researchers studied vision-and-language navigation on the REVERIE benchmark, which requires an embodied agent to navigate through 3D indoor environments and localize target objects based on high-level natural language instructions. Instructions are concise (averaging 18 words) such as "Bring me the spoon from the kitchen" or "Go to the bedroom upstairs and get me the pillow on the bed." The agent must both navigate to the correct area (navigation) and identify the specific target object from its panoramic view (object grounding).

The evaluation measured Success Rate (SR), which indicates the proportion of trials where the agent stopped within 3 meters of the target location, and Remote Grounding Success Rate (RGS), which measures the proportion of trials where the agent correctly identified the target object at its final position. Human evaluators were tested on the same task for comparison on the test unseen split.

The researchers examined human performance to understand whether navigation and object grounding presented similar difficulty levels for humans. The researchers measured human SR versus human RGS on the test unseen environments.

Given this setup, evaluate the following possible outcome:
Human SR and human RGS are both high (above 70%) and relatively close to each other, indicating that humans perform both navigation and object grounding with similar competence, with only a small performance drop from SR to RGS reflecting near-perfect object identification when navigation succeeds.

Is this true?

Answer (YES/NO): YES